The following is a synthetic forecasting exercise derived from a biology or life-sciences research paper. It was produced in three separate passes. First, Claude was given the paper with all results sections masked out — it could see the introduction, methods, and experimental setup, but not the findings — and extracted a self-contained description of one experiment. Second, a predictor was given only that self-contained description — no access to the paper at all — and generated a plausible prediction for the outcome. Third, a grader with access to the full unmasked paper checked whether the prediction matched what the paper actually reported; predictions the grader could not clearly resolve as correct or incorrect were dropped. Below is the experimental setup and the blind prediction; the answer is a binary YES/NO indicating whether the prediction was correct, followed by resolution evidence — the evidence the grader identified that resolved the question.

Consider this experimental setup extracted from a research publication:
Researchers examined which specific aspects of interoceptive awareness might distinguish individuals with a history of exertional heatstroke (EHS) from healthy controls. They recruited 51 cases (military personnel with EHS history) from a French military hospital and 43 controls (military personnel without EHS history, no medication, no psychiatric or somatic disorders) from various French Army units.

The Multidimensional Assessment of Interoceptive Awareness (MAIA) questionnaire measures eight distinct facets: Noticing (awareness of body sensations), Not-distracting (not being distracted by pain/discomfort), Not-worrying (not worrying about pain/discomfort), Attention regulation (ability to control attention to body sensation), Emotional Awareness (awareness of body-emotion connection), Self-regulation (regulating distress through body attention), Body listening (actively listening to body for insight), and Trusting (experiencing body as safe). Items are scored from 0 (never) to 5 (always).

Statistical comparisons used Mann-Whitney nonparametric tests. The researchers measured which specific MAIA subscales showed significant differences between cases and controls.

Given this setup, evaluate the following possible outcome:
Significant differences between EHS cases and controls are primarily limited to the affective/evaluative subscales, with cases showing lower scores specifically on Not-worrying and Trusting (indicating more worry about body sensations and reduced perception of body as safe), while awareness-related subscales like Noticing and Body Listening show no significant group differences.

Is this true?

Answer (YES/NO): NO